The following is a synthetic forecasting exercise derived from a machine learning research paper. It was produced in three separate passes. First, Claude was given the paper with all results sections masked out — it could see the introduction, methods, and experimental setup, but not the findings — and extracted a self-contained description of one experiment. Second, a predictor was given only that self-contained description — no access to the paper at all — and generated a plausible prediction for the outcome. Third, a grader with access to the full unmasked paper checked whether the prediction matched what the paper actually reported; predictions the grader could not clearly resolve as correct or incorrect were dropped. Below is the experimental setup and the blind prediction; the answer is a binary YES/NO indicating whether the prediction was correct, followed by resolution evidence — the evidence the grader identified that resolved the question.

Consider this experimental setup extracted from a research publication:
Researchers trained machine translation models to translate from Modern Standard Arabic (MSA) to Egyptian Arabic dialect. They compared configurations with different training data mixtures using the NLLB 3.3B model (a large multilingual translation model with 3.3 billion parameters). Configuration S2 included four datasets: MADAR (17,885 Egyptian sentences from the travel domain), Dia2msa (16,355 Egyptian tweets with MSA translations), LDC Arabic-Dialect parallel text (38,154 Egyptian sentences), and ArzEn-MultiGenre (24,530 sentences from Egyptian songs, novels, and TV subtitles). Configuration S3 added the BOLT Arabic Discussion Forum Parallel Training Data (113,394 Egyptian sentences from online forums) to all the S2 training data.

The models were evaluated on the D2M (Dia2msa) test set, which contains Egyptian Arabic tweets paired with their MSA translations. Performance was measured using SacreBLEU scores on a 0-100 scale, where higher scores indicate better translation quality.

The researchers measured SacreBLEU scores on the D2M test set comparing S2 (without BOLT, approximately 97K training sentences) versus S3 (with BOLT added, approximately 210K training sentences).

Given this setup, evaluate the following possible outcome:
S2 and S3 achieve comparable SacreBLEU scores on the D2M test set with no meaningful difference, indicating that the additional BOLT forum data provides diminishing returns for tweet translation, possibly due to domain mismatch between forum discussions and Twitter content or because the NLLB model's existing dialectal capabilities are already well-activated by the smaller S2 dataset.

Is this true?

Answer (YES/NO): NO